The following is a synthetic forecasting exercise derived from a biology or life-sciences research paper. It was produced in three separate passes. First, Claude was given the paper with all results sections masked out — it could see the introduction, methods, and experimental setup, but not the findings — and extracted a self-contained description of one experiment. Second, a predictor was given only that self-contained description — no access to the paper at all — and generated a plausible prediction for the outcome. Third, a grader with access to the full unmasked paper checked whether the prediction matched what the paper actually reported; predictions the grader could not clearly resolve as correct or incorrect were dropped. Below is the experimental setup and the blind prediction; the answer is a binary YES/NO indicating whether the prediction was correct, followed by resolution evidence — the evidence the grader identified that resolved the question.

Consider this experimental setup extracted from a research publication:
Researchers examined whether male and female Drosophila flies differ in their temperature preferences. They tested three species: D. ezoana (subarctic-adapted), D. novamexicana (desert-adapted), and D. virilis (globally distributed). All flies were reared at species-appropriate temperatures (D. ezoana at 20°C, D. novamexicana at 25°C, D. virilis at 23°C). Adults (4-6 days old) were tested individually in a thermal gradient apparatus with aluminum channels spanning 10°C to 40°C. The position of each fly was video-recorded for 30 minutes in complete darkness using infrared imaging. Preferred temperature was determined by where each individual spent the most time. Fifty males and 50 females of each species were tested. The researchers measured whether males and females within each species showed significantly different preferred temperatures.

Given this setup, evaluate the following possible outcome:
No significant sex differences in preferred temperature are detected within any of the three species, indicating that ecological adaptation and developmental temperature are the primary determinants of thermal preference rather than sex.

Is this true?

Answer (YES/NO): NO